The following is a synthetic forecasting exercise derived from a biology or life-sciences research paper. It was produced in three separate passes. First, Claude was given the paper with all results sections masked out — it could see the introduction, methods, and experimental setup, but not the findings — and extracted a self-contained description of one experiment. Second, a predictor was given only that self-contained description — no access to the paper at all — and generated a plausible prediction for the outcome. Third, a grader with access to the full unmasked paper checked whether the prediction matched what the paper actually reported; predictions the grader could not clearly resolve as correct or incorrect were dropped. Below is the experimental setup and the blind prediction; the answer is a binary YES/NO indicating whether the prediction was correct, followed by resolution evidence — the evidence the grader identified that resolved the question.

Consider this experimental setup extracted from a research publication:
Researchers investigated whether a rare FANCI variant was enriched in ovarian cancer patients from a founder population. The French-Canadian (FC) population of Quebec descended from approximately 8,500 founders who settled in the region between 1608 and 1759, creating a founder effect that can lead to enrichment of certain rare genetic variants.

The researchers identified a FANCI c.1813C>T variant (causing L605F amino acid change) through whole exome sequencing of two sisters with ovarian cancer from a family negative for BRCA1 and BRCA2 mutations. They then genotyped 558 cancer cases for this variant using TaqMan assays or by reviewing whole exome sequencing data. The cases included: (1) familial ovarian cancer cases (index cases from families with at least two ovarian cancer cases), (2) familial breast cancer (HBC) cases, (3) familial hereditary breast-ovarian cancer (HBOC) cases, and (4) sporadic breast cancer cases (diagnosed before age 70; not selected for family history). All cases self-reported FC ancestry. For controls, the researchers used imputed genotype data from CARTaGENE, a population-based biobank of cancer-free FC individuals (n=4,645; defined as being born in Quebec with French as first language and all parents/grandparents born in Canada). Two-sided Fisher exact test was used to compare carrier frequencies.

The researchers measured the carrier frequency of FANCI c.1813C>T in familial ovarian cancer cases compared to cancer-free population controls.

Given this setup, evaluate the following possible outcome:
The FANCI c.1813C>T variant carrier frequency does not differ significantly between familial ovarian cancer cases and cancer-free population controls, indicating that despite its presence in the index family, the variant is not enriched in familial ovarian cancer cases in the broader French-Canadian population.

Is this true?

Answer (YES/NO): NO